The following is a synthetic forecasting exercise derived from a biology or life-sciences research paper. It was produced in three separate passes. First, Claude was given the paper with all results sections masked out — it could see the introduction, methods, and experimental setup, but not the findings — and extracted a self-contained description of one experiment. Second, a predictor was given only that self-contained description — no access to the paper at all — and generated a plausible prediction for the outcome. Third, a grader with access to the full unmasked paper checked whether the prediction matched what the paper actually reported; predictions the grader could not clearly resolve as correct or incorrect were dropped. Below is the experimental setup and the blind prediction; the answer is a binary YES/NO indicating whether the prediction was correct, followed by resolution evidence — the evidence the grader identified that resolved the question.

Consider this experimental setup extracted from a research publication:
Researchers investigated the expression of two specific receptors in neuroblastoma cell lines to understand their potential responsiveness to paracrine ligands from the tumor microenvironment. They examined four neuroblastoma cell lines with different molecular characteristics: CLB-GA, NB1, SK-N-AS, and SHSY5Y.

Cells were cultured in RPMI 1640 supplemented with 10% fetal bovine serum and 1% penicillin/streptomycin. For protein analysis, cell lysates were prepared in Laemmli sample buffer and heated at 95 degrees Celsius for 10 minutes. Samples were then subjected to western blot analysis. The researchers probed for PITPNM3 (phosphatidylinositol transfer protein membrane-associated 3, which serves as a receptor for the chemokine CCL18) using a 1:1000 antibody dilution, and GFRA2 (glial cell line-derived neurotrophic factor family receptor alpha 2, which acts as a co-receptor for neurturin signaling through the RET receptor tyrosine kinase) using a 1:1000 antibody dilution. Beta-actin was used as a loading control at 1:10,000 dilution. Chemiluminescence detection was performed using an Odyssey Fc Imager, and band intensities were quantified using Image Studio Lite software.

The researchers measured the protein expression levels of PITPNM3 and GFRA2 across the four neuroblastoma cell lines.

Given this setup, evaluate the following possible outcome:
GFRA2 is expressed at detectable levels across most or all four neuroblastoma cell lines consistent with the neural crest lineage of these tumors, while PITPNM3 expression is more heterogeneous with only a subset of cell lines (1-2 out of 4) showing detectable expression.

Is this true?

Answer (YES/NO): NO